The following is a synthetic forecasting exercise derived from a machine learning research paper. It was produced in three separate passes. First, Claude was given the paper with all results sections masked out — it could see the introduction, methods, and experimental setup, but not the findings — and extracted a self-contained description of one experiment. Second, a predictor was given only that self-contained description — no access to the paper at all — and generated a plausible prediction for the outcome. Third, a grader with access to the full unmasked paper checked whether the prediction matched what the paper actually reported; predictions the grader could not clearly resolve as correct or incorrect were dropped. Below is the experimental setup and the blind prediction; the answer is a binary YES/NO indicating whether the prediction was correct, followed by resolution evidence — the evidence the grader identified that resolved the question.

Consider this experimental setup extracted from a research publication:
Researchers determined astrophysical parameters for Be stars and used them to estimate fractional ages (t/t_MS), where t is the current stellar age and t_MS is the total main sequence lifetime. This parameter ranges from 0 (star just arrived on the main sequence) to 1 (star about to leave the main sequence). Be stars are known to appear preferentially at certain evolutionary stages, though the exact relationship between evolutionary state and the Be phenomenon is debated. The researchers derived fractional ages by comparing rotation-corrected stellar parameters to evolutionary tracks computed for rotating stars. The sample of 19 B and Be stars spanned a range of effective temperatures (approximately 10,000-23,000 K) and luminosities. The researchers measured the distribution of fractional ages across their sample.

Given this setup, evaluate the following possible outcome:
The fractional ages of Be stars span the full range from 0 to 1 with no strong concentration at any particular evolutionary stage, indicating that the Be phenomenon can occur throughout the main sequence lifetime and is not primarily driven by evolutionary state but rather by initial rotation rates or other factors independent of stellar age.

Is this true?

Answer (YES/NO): NO